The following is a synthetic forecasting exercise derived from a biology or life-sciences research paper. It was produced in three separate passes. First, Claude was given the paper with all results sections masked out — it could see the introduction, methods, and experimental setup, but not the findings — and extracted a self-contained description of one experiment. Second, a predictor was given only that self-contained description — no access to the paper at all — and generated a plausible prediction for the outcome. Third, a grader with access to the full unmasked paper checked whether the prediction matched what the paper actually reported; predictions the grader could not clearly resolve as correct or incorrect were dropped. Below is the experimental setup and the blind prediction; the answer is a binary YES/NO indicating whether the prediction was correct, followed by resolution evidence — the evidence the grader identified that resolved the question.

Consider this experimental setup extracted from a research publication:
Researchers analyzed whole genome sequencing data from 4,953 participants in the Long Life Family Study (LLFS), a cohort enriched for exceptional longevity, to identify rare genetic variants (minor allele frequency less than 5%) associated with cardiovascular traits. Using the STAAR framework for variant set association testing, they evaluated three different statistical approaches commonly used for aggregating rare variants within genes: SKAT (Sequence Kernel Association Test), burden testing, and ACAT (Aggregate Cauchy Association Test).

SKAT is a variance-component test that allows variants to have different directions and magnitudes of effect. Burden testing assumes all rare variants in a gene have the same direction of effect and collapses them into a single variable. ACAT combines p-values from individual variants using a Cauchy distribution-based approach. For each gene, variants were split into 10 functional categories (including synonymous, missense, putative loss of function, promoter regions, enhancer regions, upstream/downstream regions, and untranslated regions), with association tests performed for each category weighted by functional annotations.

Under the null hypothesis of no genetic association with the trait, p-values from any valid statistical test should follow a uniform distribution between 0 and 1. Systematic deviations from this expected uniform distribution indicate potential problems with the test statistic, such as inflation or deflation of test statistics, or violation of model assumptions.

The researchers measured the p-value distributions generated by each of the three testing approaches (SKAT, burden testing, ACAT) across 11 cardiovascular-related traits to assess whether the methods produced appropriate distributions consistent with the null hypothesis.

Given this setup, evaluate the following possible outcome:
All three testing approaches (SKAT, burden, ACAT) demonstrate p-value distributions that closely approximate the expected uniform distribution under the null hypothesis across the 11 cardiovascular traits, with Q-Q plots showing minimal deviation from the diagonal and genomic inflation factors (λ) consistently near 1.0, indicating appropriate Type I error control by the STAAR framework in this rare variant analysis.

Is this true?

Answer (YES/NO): NO